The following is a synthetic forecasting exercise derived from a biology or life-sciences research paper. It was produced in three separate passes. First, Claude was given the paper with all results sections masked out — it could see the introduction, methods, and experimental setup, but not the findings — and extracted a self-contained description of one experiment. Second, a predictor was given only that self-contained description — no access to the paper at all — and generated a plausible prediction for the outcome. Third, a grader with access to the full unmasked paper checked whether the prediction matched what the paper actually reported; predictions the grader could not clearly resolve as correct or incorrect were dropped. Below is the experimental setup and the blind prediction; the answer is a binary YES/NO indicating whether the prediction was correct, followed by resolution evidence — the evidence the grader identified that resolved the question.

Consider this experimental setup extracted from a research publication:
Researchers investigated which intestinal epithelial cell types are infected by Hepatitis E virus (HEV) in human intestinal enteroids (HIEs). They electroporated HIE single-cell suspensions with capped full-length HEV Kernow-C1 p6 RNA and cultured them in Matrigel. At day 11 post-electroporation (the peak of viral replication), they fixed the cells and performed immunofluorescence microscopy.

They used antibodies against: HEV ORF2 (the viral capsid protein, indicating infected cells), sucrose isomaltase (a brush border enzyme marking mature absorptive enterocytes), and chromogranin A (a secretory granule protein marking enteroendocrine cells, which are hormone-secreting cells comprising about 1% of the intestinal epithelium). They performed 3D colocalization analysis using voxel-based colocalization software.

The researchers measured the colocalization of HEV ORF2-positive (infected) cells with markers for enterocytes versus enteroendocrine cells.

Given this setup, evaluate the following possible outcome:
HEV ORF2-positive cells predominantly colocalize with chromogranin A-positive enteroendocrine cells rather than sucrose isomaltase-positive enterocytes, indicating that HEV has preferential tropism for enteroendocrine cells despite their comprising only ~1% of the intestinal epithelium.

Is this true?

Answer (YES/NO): NO